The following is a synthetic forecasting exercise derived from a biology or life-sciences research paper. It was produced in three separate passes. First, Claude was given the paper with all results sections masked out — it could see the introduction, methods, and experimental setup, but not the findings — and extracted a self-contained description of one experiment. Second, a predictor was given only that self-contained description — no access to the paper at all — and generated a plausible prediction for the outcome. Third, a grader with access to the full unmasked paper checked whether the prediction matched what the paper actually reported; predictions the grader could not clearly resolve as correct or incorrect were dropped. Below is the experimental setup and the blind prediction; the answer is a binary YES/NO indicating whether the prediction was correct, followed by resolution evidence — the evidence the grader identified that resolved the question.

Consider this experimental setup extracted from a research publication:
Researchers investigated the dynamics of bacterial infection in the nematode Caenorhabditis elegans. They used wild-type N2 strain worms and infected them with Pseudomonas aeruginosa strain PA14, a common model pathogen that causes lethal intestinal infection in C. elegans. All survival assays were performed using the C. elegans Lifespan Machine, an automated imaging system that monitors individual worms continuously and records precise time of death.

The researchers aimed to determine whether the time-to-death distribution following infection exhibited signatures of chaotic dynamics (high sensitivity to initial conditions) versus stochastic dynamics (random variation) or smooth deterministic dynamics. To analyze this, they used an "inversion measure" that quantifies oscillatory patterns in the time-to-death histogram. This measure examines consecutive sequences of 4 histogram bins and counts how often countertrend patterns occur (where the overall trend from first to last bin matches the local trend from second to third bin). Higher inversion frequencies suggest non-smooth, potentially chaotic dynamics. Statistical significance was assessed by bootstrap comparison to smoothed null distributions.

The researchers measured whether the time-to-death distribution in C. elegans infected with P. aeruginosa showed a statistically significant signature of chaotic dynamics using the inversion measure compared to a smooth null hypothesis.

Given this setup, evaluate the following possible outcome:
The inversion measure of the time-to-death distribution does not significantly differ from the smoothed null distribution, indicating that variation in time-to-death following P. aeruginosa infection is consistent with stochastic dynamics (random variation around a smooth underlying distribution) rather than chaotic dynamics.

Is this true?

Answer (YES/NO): NO